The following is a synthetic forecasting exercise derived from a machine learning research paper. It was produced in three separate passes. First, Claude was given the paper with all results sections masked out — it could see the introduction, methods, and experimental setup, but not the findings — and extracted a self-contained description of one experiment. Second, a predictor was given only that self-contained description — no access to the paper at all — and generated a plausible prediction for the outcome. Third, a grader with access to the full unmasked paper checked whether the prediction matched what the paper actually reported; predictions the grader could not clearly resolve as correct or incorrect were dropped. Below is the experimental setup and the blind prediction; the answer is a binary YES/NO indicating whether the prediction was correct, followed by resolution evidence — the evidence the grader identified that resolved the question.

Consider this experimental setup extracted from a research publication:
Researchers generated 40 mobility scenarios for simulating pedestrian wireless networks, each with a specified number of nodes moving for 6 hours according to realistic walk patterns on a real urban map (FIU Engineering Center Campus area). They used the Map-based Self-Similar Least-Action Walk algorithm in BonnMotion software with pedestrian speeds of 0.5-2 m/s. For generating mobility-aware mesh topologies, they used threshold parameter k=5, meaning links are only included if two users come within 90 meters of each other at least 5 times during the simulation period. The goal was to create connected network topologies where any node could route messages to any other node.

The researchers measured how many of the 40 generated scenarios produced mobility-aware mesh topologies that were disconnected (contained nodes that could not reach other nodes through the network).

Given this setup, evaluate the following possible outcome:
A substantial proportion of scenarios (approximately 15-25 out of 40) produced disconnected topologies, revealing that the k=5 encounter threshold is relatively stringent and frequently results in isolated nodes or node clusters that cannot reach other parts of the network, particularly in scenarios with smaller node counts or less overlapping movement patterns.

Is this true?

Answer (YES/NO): NO